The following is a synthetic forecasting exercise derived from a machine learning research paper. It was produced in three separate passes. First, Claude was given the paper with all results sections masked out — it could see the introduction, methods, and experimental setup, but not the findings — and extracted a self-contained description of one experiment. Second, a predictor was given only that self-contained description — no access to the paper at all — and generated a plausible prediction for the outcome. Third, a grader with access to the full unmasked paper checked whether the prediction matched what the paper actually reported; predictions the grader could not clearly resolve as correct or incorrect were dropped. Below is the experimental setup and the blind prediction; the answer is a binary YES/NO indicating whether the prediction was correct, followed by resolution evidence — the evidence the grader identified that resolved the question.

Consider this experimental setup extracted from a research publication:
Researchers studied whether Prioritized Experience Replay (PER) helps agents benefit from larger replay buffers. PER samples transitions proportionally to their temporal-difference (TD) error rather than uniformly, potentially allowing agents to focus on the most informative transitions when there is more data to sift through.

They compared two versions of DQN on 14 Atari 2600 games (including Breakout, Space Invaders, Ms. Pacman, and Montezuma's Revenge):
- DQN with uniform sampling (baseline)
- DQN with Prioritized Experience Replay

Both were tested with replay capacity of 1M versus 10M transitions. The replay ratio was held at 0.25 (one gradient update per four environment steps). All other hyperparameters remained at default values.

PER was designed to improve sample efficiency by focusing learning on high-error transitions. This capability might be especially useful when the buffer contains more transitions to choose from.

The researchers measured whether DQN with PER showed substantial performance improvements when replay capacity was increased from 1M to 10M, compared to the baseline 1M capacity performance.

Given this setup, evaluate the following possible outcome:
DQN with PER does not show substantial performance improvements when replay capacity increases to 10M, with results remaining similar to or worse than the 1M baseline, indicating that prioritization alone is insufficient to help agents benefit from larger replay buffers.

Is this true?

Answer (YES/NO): YES